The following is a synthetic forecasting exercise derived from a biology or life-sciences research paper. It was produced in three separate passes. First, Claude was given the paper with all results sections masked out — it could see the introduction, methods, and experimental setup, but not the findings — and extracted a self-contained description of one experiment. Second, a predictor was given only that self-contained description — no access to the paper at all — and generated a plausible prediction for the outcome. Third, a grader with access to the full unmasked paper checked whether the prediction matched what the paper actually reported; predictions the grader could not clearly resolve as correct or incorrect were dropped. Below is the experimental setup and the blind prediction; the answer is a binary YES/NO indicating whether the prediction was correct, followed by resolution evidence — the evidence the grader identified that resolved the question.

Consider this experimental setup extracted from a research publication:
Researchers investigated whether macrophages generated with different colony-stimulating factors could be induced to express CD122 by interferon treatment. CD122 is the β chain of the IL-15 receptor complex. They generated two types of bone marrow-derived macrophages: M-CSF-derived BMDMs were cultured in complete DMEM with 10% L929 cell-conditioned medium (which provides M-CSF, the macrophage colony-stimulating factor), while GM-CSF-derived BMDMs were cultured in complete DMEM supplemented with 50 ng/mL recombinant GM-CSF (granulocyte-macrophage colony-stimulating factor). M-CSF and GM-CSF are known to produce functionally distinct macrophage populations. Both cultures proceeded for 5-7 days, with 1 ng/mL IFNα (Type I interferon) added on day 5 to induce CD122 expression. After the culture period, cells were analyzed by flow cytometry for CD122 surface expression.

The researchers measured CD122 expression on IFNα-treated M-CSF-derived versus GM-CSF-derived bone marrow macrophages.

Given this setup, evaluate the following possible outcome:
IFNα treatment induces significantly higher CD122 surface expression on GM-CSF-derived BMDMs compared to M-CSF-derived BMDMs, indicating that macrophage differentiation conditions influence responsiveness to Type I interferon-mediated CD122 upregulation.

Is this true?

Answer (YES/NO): NO